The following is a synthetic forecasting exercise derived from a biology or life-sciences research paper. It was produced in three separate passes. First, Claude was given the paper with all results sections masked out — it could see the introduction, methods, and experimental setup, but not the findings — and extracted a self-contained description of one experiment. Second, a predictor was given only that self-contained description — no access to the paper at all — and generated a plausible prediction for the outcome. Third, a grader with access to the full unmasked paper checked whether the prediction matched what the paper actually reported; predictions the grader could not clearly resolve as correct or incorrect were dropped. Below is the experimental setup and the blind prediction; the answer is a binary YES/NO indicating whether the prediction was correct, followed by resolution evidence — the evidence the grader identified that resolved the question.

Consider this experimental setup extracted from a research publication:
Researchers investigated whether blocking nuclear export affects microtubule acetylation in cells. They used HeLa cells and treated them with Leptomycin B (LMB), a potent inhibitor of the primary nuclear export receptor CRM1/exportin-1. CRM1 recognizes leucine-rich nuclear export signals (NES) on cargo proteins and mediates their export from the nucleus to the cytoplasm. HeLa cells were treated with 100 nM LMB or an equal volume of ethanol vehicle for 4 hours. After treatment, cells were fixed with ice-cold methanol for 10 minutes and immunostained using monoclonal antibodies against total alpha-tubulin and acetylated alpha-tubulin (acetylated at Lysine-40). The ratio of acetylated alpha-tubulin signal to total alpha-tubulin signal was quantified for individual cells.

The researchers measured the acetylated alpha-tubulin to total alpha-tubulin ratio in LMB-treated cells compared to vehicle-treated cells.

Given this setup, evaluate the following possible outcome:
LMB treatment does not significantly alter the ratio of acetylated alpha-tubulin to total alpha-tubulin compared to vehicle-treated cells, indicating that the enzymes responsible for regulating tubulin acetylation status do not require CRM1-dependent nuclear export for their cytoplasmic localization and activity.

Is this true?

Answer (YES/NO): NO